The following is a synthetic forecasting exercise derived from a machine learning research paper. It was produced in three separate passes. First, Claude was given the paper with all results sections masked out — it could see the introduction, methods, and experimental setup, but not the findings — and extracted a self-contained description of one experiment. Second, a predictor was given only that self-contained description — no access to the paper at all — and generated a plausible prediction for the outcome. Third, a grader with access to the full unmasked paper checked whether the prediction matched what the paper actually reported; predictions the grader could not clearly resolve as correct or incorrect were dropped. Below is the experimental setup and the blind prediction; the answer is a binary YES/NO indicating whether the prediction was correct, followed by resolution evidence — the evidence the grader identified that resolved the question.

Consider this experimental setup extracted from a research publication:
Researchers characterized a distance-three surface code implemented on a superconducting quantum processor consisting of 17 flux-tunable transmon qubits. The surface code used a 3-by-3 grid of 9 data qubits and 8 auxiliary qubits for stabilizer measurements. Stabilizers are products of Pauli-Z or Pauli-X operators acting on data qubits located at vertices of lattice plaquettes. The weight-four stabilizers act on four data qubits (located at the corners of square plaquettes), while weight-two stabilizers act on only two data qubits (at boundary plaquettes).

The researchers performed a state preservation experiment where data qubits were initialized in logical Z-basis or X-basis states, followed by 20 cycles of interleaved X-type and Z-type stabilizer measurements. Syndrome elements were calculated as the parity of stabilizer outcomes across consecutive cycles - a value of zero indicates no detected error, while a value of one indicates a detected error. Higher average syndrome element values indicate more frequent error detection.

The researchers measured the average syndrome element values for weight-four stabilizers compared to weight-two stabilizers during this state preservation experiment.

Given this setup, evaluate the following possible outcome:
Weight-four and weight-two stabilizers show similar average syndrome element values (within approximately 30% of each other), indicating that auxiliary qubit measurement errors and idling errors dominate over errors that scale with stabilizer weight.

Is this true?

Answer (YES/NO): NO